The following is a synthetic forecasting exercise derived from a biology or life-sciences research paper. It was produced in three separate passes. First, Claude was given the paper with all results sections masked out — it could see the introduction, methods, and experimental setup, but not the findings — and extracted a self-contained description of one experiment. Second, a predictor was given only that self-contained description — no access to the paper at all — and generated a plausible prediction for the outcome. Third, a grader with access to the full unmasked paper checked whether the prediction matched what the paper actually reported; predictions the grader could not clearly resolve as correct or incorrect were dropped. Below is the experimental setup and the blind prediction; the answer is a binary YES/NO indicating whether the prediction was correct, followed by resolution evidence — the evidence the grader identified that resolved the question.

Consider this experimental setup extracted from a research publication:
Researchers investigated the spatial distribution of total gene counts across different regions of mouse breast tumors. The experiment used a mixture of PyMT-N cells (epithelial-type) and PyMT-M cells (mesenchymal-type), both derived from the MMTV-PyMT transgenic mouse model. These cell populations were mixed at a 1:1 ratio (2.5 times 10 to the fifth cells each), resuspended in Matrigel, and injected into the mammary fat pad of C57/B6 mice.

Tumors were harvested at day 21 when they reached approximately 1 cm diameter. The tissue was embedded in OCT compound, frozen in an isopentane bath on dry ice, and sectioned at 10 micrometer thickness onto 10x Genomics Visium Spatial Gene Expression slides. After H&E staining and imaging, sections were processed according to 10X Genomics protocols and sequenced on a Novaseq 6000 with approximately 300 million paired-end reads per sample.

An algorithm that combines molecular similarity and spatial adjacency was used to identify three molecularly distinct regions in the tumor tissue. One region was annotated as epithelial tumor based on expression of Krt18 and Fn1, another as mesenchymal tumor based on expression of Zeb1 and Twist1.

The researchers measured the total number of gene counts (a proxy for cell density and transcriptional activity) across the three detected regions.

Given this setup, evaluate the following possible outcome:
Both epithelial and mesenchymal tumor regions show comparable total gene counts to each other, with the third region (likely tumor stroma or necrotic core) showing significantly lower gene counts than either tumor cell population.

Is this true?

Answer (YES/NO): YES